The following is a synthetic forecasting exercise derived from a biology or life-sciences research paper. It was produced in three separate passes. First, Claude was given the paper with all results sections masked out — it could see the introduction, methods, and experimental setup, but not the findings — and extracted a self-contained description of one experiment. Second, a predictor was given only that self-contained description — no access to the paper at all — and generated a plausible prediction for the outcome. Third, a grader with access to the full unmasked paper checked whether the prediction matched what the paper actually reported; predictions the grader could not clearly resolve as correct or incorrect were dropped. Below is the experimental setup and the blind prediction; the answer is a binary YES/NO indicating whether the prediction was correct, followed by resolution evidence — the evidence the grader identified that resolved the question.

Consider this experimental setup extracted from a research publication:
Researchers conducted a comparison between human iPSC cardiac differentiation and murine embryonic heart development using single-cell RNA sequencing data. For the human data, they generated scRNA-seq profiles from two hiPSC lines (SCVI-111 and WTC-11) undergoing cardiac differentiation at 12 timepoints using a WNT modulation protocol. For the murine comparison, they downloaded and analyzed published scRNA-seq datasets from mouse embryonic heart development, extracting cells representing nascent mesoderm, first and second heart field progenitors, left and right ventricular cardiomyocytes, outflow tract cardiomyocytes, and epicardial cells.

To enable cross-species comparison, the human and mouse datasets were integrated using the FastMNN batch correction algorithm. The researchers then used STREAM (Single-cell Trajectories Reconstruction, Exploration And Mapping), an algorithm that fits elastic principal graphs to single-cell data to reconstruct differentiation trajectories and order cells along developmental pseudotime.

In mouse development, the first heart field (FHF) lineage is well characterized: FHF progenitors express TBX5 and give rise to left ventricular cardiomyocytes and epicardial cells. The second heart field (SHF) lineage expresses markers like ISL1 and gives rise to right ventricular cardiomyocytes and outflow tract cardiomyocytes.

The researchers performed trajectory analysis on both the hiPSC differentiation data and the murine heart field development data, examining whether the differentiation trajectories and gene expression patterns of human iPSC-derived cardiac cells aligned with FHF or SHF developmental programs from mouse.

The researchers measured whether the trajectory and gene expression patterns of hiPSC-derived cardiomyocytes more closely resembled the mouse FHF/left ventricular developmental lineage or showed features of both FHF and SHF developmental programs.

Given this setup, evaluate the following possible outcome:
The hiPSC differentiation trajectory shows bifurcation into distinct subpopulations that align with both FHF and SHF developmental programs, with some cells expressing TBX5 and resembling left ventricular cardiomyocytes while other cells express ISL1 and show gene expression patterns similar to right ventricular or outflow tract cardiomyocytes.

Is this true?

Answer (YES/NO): NO